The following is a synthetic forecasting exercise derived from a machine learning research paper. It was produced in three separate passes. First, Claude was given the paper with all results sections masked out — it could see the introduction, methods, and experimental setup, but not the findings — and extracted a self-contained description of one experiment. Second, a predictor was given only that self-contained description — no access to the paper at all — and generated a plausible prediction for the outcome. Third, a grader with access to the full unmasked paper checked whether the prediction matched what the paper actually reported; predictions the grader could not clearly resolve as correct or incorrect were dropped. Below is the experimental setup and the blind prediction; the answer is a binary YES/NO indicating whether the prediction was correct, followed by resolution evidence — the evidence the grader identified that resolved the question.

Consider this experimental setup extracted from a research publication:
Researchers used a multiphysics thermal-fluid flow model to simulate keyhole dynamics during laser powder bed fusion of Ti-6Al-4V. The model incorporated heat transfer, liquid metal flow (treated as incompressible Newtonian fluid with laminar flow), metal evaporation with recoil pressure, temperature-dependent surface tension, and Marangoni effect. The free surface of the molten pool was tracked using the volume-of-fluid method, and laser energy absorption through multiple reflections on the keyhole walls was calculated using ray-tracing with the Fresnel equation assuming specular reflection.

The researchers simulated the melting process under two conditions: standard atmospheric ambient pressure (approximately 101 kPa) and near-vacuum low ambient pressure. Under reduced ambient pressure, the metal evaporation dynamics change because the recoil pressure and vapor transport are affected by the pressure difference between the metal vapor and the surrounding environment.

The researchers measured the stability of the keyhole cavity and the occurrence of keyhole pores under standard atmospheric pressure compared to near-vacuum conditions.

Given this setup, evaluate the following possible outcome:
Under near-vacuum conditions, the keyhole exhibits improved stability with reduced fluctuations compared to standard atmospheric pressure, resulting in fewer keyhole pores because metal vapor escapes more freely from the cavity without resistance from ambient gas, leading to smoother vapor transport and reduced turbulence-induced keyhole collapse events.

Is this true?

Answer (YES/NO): NO